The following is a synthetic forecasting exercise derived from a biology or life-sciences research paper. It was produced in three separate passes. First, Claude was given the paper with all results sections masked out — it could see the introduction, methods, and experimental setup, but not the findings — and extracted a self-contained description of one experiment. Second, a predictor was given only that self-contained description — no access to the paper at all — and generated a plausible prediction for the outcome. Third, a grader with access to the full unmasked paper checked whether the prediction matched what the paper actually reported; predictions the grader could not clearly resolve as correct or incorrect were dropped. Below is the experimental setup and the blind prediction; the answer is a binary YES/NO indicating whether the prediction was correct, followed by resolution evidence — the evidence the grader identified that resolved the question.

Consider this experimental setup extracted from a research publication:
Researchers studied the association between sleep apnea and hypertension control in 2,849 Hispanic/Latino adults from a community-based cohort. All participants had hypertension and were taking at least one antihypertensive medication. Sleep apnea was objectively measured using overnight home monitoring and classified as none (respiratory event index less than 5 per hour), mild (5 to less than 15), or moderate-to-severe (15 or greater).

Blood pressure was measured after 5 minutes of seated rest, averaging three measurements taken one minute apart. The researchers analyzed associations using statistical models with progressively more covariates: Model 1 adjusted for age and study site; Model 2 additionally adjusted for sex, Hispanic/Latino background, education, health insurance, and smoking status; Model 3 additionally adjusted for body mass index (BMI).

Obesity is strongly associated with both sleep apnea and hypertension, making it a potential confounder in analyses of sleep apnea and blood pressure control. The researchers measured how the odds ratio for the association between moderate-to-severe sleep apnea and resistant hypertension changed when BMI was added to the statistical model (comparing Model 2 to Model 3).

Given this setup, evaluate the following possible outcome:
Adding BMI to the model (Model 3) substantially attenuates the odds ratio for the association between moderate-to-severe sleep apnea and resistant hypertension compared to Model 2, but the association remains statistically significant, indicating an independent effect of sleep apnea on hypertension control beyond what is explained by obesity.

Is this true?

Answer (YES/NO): NO